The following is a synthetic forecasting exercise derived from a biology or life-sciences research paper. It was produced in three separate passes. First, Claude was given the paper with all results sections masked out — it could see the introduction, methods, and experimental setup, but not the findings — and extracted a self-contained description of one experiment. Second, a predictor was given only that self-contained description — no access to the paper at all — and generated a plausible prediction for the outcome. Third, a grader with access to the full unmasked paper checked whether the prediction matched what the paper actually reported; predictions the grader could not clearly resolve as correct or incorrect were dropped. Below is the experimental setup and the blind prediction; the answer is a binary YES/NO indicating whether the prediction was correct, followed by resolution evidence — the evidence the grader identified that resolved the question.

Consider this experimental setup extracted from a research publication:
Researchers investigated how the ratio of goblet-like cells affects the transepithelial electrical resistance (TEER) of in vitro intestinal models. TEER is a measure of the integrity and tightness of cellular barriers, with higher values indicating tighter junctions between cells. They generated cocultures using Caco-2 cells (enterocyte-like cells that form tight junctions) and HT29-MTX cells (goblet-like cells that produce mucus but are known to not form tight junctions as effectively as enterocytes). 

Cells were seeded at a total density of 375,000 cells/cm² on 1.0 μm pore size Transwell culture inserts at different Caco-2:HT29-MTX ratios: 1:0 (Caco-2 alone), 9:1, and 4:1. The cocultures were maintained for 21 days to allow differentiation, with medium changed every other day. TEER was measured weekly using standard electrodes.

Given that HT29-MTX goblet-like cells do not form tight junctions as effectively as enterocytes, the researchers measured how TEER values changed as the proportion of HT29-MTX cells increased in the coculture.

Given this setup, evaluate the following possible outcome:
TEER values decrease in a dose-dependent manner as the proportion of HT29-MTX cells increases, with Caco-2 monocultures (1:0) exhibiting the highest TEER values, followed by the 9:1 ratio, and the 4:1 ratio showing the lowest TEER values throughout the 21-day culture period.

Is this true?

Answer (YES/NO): NO